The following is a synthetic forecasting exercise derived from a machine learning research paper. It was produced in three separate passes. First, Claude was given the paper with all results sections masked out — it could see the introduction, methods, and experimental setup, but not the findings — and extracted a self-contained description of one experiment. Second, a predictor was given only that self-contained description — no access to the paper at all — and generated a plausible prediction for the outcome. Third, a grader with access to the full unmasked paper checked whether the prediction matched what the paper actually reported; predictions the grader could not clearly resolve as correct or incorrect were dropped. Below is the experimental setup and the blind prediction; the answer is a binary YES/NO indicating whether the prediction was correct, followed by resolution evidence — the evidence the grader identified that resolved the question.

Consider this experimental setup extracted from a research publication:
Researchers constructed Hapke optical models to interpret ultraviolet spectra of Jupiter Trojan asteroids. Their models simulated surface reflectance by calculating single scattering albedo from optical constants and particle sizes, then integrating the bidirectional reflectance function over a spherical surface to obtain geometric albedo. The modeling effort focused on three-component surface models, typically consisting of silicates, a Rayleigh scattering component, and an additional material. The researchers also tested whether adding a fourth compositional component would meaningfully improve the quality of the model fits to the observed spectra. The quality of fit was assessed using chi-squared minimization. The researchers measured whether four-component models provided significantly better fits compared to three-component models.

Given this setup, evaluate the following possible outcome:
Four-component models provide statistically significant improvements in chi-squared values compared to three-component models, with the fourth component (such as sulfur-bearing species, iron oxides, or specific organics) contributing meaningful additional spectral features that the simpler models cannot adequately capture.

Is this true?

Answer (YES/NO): NO